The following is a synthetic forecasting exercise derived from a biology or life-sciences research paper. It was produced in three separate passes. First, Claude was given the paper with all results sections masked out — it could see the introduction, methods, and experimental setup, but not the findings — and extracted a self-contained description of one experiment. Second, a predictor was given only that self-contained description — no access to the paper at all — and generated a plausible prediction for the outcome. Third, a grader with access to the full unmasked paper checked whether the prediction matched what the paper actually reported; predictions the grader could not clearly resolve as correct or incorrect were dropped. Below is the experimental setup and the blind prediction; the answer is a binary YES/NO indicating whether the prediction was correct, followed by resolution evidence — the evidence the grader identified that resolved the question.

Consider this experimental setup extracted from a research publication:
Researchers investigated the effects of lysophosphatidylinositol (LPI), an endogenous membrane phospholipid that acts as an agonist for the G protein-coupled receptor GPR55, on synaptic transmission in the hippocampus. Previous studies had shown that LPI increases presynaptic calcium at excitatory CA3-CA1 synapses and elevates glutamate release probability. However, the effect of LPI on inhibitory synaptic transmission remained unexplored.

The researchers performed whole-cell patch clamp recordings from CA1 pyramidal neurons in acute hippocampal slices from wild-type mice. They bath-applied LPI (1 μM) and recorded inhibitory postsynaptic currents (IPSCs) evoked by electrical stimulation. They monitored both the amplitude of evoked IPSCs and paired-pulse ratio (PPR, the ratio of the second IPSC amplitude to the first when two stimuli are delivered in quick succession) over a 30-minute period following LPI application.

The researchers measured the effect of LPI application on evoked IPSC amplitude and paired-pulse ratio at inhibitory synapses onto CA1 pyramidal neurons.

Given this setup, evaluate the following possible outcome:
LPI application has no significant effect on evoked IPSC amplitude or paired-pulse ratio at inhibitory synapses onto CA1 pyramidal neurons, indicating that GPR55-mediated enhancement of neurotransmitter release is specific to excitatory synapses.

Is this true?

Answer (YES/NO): NO